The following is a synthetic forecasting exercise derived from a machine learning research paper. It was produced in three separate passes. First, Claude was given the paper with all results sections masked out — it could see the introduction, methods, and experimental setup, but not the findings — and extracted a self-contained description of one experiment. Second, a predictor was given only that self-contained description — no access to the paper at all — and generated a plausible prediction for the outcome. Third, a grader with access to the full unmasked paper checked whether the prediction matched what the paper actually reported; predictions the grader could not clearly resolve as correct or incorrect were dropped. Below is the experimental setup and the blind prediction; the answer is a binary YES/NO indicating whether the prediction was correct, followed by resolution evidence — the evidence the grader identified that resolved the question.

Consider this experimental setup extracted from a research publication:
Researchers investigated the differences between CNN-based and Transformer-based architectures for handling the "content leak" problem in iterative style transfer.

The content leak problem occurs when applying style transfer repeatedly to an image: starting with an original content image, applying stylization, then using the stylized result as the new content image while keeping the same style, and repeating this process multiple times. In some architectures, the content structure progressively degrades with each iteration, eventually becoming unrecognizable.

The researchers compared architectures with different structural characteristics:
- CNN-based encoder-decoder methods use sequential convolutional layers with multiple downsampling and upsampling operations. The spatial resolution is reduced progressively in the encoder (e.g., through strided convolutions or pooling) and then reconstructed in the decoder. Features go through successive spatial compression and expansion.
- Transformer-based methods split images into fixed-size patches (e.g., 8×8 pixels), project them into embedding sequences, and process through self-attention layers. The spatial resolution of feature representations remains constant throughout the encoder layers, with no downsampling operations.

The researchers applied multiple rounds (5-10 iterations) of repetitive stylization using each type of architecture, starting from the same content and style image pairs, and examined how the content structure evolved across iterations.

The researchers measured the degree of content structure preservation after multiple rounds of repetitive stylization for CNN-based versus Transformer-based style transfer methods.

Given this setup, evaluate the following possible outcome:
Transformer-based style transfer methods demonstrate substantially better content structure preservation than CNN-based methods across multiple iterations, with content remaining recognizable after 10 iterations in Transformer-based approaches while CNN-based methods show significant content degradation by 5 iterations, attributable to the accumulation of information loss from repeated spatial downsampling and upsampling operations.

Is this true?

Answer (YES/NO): NO